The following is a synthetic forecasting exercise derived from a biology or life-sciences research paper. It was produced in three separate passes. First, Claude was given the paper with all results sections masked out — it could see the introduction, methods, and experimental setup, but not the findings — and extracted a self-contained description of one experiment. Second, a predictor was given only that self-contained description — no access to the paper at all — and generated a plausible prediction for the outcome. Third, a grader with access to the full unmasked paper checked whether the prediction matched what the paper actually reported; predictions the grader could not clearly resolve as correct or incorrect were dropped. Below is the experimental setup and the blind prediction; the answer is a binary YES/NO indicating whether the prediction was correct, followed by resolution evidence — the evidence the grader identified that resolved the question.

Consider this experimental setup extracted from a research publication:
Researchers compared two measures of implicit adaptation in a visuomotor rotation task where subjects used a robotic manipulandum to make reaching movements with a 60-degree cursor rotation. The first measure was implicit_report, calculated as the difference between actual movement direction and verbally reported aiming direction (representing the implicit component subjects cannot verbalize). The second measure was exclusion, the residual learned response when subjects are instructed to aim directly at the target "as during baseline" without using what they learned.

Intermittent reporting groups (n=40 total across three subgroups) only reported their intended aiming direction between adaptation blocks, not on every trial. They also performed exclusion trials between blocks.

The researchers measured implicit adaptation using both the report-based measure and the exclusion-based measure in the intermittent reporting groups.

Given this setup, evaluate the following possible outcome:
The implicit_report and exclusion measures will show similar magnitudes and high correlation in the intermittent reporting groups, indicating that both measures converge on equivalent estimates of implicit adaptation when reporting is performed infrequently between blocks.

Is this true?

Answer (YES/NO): NO